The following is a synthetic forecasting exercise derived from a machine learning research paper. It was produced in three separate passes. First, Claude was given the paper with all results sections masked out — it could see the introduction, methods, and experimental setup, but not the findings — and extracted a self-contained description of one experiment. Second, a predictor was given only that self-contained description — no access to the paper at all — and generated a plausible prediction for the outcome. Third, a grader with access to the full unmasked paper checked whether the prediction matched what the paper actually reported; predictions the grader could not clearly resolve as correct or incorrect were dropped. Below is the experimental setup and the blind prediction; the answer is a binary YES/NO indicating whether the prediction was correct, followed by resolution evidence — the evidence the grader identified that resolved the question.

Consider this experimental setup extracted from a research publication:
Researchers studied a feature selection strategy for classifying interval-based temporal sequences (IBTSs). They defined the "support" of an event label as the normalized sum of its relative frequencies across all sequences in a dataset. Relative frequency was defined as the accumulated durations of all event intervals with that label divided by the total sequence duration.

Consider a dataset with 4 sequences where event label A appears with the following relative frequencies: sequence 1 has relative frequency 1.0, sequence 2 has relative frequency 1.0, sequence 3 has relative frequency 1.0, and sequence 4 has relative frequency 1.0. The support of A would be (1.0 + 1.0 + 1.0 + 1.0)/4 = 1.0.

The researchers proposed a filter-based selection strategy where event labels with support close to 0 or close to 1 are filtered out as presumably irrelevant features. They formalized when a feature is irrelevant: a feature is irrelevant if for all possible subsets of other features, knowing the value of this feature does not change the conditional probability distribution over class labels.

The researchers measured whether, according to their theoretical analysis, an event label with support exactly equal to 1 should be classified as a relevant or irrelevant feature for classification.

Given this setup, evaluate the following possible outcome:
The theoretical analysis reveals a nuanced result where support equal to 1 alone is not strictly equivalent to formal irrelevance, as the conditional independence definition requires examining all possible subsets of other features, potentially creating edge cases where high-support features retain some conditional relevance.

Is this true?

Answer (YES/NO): NO